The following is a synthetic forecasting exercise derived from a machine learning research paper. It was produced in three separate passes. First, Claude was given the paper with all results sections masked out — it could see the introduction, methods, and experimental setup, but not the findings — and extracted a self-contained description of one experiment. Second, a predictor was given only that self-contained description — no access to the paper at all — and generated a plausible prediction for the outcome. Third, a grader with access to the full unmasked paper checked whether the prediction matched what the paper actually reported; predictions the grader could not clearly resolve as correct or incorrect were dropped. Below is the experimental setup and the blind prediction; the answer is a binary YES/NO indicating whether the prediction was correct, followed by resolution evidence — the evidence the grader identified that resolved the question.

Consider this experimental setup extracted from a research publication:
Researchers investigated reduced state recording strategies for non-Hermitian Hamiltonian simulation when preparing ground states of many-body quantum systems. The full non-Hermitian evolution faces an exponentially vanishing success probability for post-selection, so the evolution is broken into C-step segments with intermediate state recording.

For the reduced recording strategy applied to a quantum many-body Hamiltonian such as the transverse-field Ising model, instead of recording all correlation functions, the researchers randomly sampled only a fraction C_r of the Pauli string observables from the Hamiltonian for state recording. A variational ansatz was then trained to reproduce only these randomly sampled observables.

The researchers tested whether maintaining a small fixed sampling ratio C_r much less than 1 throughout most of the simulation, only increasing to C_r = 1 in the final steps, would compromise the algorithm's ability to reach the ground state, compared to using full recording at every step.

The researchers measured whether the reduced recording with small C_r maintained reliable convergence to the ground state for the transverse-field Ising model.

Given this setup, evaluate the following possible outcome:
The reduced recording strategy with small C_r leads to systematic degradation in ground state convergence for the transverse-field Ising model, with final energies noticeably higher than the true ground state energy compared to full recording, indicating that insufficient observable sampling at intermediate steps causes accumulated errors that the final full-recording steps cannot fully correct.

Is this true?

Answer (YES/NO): NO